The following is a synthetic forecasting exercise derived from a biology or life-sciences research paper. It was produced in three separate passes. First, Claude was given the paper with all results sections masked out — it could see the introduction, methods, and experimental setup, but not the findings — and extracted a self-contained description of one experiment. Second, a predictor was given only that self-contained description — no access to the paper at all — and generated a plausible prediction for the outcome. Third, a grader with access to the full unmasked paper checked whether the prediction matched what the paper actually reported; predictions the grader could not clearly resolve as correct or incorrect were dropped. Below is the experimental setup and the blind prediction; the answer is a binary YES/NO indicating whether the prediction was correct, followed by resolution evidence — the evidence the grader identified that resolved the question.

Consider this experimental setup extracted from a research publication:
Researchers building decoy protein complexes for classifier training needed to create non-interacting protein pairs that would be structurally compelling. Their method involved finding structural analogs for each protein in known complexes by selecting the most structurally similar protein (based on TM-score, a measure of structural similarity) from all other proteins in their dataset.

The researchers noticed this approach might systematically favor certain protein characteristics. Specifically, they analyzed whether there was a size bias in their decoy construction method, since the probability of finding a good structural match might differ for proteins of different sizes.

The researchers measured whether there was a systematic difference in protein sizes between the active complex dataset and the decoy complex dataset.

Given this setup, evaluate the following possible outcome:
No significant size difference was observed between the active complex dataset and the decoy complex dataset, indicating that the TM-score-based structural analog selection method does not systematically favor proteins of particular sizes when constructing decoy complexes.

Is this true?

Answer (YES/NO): NO